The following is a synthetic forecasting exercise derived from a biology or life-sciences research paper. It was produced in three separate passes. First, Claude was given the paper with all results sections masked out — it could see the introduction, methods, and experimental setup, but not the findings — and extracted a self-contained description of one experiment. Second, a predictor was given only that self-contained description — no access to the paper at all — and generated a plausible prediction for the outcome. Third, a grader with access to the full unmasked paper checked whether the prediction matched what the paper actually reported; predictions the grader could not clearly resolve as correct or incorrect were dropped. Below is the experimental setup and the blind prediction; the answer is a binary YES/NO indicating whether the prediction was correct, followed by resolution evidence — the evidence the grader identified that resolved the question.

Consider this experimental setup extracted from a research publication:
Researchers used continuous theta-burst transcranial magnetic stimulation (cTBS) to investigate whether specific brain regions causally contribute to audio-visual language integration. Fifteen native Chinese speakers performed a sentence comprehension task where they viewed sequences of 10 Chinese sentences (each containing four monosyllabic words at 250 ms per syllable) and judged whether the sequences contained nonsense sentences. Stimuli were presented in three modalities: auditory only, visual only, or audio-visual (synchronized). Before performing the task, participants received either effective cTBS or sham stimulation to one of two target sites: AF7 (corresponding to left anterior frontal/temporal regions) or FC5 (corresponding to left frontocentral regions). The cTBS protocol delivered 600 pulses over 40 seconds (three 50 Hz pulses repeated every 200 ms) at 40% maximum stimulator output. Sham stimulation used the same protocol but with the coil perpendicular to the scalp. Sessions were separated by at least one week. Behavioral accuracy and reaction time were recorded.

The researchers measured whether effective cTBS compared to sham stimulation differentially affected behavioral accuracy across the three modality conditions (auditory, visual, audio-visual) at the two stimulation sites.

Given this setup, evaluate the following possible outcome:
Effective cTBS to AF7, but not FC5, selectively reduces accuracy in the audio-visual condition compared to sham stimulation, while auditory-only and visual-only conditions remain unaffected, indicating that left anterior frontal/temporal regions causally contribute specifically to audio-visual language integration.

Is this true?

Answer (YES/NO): NO